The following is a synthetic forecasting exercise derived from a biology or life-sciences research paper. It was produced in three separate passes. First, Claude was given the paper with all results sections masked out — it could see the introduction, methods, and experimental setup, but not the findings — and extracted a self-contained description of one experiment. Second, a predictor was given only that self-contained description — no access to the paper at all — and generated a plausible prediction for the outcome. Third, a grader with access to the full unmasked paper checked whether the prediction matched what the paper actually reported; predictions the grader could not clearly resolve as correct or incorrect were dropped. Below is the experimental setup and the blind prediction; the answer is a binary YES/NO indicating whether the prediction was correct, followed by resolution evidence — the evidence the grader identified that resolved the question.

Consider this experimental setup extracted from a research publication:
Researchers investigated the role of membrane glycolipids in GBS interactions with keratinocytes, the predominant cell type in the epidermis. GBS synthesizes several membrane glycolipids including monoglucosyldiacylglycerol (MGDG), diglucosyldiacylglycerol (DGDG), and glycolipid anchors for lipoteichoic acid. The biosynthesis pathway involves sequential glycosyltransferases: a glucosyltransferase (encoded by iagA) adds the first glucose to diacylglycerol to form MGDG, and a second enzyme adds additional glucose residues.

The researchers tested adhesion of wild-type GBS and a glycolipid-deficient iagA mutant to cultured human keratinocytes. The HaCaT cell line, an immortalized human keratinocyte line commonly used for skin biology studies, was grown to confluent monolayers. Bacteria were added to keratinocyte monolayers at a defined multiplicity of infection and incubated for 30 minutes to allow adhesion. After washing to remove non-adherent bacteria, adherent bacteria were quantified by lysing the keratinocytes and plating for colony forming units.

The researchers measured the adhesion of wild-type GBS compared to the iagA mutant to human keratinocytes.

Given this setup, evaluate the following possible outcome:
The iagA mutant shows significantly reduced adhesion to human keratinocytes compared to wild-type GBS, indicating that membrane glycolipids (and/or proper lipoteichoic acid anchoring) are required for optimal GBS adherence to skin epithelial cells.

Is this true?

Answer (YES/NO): NO